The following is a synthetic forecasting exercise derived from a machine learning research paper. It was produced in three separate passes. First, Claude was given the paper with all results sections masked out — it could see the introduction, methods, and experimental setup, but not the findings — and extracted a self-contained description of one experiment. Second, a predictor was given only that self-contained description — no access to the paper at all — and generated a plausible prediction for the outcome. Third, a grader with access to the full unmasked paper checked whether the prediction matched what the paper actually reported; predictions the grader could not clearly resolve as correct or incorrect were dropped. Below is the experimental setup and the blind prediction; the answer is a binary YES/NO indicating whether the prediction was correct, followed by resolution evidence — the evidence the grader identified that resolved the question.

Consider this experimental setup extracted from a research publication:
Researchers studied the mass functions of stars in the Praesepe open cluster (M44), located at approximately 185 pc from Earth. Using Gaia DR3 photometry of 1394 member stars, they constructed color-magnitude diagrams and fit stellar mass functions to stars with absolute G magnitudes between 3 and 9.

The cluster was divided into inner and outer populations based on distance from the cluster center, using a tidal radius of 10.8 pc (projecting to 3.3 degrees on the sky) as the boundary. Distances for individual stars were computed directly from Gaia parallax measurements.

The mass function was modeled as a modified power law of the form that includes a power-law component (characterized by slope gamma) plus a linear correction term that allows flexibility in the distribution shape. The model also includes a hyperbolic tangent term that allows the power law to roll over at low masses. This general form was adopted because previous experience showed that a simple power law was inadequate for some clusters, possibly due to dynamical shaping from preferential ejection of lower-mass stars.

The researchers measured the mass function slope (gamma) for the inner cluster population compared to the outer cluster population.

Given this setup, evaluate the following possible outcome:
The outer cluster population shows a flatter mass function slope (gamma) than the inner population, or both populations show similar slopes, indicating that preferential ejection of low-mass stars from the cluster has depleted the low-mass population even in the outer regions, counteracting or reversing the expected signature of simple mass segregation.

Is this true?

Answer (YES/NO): NO